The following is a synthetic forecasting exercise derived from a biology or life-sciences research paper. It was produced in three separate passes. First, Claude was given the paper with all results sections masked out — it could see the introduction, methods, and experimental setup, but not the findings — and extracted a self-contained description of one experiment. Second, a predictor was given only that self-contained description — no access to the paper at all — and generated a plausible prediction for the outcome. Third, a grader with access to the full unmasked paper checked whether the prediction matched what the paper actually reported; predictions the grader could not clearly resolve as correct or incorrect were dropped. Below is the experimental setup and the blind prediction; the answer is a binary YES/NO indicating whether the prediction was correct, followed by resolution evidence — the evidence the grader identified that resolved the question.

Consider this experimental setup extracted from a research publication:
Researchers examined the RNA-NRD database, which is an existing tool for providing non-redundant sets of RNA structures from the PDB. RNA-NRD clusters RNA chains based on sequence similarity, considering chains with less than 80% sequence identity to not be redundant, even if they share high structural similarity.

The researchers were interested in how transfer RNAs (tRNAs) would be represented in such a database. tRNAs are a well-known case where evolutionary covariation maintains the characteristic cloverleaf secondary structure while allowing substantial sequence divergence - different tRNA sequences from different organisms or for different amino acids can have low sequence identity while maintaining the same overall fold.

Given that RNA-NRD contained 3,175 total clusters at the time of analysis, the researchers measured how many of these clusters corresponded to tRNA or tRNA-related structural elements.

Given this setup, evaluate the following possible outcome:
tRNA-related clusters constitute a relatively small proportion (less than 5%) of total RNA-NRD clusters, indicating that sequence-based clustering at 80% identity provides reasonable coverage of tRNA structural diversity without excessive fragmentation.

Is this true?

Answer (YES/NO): NO